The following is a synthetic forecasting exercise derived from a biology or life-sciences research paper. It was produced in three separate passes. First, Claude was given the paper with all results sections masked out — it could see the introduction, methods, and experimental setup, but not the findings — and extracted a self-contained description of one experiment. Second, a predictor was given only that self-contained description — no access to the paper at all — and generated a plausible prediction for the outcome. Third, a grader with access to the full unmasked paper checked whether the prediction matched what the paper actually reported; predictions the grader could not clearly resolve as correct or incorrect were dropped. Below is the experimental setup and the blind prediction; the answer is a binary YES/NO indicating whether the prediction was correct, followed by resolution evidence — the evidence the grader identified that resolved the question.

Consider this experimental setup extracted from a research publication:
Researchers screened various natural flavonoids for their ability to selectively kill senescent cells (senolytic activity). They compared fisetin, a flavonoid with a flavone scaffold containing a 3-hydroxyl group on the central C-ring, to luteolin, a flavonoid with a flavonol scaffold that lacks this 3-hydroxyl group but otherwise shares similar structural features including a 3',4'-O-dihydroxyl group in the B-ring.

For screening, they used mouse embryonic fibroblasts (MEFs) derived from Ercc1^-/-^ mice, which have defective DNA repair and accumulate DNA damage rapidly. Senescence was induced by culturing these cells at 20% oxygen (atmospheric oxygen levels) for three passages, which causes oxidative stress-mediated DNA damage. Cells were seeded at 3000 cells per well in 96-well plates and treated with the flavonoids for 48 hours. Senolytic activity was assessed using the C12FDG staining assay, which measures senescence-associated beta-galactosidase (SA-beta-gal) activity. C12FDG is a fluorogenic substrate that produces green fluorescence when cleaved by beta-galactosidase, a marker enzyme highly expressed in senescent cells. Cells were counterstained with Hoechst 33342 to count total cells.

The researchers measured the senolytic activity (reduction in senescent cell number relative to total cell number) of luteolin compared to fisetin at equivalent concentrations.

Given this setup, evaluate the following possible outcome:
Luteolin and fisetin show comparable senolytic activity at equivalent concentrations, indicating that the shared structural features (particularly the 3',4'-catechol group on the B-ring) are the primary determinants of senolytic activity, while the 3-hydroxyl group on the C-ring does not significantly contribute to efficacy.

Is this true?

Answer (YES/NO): NO